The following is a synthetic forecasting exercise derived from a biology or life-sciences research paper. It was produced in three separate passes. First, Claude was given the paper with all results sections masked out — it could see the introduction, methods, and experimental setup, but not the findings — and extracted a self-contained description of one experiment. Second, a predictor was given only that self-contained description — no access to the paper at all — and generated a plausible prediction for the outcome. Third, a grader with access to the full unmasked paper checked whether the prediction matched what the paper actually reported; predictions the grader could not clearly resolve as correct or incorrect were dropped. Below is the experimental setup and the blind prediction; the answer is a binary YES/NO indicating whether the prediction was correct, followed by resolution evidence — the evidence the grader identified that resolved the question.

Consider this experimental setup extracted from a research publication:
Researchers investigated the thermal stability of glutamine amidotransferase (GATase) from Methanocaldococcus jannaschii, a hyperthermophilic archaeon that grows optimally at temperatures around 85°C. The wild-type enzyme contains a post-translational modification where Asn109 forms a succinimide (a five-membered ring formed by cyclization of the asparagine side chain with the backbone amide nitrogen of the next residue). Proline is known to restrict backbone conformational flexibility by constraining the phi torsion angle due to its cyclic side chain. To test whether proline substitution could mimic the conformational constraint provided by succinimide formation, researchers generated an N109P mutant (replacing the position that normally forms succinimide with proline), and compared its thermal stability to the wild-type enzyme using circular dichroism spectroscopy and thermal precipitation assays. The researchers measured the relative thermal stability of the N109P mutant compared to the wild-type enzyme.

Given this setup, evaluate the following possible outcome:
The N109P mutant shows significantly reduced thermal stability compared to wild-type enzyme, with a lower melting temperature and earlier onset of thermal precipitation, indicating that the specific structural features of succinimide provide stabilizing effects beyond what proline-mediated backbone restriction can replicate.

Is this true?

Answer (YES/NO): YES